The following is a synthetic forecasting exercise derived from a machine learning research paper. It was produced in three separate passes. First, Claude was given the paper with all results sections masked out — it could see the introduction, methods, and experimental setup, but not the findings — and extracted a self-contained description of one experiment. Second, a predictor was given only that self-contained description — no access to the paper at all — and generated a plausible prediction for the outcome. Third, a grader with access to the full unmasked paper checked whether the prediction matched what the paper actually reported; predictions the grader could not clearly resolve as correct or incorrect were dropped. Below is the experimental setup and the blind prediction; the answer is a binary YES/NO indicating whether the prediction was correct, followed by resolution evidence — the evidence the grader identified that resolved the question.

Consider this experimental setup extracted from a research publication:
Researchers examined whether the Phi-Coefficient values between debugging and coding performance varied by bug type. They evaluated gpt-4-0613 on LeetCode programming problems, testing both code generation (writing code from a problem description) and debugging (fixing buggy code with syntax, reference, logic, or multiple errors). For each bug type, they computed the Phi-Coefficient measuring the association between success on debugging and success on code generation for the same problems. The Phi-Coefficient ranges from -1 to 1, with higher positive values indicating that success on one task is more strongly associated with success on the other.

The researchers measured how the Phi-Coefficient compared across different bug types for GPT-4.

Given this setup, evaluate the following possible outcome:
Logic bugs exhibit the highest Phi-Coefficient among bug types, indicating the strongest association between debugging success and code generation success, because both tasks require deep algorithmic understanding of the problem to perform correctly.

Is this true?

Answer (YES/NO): YES